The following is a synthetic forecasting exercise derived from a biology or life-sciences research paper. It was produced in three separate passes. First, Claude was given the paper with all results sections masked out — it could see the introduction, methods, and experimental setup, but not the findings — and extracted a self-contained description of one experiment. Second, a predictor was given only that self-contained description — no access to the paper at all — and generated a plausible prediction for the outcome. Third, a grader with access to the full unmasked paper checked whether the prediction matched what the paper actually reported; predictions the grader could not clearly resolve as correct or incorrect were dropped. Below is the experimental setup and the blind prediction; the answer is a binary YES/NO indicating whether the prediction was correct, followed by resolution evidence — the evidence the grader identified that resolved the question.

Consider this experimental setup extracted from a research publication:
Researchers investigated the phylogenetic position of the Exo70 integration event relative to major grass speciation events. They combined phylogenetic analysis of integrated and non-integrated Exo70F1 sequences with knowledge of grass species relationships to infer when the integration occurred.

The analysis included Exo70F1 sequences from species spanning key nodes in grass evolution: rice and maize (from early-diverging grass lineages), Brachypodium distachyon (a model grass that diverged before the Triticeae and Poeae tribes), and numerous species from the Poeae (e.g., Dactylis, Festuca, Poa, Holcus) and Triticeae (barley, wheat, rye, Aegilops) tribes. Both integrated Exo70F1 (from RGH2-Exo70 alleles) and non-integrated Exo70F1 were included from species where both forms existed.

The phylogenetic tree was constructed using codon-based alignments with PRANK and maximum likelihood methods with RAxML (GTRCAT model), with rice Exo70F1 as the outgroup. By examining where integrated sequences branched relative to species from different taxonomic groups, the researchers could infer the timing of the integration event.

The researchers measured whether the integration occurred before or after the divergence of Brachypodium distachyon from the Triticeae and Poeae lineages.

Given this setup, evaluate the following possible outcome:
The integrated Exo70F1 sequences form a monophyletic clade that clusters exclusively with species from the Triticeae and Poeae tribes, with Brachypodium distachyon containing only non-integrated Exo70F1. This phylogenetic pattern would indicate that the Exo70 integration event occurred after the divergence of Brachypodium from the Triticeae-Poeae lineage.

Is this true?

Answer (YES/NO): YES